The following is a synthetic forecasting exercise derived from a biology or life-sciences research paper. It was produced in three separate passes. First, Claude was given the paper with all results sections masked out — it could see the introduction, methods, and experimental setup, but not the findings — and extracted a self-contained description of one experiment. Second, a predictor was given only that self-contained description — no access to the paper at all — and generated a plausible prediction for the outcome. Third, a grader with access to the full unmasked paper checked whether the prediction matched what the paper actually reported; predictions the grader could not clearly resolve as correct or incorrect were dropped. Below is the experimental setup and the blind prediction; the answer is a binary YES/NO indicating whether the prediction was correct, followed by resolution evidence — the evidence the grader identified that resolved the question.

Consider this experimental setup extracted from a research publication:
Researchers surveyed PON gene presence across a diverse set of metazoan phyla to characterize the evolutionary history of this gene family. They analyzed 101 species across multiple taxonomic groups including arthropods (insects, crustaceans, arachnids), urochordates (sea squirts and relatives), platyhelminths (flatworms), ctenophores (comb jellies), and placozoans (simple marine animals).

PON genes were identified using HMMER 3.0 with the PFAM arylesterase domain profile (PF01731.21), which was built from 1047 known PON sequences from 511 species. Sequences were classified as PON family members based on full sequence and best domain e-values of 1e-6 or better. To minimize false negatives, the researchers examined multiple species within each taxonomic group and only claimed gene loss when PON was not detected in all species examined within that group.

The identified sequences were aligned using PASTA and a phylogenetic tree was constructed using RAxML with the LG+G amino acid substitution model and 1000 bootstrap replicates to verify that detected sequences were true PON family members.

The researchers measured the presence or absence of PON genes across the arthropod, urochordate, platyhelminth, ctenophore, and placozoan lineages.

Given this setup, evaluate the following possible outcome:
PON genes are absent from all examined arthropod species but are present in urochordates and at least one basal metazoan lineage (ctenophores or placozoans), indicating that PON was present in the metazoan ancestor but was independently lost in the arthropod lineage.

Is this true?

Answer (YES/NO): NO